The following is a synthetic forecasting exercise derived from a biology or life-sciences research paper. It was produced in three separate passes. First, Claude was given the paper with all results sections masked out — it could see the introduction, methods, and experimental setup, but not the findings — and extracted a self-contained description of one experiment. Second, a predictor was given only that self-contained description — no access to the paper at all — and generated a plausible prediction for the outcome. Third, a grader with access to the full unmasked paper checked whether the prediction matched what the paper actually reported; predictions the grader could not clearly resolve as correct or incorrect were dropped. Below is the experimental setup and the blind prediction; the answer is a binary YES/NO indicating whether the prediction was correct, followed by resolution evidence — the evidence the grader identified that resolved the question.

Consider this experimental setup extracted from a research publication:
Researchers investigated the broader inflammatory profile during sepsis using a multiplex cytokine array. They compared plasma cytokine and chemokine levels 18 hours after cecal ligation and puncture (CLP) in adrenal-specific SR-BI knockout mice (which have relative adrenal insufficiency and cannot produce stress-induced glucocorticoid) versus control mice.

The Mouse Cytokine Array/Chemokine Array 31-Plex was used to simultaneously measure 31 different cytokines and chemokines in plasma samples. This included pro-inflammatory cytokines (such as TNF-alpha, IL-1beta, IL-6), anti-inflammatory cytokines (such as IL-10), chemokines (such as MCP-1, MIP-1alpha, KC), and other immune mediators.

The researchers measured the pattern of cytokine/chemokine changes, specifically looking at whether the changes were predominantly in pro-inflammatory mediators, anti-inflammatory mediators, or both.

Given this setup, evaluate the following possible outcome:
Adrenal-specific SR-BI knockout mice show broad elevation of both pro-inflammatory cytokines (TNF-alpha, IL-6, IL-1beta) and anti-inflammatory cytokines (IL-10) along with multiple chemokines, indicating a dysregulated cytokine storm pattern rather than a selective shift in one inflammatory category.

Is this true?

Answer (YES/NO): YES